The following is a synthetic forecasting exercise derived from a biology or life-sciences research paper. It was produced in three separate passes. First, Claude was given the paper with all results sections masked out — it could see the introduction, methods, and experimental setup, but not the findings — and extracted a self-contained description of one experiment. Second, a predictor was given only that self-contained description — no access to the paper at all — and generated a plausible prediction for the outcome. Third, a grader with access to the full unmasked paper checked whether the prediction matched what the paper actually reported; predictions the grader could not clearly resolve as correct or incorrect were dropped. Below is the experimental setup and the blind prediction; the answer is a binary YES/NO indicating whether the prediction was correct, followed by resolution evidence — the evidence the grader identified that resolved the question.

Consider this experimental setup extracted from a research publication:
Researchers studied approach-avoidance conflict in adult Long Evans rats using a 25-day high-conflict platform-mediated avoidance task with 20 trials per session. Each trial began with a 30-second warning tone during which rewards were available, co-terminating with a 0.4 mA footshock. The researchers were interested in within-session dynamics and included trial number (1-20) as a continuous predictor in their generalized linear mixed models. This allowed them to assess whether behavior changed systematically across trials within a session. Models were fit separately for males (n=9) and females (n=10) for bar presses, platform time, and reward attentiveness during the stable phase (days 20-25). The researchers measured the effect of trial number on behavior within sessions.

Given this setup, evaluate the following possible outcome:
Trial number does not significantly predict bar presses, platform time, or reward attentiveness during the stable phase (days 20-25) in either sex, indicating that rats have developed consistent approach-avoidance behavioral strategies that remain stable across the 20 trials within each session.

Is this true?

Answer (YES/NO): NO